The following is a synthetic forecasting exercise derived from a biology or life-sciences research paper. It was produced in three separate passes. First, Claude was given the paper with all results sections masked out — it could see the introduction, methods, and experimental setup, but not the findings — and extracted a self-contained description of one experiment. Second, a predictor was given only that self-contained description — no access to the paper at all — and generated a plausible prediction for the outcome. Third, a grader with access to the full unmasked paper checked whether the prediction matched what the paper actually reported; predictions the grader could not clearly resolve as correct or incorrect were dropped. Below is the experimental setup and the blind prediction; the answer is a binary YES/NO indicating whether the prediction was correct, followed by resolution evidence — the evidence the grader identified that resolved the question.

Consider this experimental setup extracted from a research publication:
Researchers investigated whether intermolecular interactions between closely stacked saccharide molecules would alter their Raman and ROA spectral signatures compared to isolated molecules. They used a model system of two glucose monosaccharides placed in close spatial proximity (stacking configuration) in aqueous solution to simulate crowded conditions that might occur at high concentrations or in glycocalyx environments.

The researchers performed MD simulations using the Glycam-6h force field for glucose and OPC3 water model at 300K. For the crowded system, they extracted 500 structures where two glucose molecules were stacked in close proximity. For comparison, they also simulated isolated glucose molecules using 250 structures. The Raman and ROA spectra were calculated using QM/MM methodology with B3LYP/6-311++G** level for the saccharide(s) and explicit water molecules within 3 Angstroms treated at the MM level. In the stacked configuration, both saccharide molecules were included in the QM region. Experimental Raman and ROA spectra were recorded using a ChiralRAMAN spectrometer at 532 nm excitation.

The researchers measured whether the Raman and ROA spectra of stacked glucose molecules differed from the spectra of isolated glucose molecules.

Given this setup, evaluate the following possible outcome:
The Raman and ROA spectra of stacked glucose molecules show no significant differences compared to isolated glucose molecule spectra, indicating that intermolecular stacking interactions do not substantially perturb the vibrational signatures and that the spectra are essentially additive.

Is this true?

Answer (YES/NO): YES